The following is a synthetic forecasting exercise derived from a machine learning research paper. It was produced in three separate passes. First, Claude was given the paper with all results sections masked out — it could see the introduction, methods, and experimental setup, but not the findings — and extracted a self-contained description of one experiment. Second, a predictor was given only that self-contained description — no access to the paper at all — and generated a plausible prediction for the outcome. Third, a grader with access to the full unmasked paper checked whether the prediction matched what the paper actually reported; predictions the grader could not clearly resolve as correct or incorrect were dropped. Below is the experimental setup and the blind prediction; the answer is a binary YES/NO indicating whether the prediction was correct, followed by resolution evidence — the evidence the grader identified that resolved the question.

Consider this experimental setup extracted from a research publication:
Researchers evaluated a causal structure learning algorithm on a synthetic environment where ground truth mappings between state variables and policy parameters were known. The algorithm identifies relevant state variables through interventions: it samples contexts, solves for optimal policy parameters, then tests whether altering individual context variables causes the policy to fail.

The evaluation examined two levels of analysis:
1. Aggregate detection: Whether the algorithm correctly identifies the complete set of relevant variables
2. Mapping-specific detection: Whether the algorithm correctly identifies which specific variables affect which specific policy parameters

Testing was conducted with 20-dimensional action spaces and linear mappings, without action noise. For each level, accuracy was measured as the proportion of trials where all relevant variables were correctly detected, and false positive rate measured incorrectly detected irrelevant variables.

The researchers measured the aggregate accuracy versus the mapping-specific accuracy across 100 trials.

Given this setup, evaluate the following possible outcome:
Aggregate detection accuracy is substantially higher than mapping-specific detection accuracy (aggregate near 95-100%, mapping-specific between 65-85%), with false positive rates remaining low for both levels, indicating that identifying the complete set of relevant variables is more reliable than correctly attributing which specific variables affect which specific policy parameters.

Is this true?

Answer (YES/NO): NO